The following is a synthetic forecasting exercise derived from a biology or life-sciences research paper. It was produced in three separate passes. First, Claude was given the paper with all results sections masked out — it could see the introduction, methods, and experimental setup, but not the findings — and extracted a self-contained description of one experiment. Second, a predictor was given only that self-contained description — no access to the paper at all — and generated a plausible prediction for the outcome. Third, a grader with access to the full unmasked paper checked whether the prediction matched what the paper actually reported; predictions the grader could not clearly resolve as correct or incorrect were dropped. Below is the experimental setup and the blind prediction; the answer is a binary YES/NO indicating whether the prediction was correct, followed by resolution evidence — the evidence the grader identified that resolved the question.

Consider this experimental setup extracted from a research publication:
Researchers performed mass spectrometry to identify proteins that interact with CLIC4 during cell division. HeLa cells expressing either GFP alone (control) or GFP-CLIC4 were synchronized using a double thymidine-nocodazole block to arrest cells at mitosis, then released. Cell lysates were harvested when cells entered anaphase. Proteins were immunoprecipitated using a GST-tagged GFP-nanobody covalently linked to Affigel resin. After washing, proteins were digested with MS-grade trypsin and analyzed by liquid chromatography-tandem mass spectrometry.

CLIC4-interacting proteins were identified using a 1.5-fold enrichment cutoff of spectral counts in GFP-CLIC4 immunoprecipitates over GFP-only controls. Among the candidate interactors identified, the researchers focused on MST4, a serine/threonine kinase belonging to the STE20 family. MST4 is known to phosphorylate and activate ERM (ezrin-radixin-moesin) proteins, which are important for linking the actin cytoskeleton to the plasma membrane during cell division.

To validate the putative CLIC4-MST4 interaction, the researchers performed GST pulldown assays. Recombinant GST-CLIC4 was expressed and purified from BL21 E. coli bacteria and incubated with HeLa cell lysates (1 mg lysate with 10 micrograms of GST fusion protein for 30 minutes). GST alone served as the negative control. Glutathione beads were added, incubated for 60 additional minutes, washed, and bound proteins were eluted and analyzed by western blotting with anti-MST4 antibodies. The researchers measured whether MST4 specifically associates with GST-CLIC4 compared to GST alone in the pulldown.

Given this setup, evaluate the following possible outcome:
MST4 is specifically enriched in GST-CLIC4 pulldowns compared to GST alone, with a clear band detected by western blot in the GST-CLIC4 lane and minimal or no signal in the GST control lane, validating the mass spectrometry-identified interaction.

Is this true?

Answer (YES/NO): YES